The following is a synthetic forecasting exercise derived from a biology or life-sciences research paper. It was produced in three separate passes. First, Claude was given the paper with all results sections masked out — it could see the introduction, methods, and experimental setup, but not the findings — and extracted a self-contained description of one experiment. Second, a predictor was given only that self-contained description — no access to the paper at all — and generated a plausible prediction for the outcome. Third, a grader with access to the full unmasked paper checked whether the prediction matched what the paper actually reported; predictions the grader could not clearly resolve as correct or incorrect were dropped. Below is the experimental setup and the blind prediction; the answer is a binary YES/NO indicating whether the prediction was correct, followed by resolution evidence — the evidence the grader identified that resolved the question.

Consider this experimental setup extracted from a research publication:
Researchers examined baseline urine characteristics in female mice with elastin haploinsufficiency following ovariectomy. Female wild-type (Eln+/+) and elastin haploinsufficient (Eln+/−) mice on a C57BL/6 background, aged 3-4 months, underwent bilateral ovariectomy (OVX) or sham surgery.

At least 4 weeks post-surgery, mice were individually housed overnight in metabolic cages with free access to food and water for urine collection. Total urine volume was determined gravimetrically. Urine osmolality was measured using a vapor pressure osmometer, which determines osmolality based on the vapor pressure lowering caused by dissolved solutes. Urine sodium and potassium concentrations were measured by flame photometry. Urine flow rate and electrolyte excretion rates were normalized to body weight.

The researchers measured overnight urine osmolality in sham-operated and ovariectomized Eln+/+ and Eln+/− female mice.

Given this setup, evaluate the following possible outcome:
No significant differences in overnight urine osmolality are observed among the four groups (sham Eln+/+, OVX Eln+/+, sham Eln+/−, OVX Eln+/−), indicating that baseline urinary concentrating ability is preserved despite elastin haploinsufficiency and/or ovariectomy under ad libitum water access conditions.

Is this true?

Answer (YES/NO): YES